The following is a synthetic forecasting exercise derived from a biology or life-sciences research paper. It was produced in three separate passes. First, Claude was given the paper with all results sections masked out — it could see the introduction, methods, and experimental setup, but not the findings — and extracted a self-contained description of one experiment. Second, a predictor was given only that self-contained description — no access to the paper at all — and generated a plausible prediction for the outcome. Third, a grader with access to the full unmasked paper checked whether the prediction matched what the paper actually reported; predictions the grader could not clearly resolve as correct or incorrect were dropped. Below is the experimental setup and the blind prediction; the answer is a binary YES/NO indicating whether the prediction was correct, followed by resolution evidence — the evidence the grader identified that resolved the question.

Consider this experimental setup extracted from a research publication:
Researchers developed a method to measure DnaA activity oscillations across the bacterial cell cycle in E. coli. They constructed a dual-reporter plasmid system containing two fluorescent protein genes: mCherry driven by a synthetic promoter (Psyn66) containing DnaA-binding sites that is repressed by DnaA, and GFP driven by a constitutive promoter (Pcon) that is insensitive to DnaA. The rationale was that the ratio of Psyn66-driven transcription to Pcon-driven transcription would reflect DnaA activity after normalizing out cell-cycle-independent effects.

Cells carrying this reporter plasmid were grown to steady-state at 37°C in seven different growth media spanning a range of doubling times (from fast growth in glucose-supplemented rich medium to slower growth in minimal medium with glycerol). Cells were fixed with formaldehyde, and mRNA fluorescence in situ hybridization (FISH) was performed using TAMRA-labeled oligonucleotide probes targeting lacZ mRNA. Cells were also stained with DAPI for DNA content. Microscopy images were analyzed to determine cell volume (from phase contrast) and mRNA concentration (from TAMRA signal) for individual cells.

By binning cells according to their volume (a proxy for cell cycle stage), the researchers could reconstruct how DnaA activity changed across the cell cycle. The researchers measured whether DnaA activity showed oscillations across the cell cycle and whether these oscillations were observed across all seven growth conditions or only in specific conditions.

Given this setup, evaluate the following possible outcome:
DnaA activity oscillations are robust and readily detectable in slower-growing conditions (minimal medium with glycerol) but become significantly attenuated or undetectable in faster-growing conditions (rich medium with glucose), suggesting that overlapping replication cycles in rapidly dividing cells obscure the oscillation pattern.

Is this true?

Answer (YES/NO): NO